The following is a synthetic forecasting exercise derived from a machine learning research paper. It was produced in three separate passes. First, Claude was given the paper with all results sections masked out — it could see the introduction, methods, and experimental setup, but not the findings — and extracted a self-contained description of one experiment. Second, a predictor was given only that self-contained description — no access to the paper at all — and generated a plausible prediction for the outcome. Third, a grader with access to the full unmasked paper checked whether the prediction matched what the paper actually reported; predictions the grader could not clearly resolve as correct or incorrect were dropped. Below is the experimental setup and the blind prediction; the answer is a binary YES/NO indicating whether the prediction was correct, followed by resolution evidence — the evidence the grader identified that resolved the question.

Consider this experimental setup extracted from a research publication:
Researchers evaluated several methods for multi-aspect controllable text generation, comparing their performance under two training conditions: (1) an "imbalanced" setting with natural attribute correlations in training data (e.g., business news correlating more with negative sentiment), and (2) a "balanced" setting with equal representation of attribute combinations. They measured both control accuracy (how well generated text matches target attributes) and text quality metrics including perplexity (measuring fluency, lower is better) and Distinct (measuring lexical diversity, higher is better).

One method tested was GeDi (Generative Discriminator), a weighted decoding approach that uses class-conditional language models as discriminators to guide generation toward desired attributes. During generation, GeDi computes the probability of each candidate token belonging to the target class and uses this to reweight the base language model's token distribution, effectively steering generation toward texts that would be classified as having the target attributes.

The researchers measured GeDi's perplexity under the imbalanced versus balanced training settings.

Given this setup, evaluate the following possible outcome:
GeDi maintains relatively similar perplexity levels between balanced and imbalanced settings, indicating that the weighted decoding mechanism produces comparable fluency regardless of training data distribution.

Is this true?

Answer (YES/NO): NO